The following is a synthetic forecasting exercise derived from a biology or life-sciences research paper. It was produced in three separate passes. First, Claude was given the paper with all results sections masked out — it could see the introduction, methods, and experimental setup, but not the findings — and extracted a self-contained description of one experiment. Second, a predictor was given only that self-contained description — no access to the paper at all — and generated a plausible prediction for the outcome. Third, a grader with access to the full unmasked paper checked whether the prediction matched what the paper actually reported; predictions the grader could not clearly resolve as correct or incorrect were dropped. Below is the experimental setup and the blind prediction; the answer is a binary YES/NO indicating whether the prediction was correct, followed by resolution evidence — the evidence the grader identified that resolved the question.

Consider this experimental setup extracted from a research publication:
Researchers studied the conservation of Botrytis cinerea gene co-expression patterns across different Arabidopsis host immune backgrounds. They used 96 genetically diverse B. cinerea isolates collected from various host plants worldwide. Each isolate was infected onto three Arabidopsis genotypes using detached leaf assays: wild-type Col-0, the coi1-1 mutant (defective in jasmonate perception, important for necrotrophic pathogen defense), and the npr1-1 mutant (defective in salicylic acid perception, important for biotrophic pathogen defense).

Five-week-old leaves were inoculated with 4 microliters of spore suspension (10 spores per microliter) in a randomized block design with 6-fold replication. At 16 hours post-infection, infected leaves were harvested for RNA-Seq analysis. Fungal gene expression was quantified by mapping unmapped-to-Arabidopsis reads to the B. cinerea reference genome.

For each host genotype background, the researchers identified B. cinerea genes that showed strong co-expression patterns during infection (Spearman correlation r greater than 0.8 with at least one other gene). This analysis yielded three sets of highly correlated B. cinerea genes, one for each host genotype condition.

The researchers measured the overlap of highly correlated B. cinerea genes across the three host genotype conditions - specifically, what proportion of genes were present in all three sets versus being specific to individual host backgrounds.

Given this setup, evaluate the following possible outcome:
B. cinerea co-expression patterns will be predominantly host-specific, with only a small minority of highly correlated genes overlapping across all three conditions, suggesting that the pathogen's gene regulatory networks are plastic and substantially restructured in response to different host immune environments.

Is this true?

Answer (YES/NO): NO